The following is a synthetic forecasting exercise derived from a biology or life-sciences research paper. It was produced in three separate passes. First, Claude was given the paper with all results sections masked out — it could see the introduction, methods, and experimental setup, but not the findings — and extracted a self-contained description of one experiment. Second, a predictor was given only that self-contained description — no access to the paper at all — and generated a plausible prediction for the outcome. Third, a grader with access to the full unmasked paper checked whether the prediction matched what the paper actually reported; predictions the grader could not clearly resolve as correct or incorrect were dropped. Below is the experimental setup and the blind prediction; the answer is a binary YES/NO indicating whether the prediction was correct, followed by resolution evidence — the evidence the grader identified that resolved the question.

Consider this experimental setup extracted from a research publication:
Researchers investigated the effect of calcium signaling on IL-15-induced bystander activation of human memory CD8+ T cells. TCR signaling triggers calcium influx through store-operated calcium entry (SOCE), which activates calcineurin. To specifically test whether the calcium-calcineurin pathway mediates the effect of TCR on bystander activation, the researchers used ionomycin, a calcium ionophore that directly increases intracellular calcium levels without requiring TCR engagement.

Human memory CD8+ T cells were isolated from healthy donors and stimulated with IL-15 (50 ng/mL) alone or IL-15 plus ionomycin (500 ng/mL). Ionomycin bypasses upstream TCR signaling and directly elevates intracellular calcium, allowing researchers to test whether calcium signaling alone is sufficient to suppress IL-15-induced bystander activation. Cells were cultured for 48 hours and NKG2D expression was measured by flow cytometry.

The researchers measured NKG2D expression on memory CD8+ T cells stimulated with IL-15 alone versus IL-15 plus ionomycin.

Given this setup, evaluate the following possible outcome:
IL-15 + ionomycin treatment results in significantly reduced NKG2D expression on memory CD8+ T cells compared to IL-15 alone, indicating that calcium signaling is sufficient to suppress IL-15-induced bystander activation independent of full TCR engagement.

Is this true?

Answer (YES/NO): YES